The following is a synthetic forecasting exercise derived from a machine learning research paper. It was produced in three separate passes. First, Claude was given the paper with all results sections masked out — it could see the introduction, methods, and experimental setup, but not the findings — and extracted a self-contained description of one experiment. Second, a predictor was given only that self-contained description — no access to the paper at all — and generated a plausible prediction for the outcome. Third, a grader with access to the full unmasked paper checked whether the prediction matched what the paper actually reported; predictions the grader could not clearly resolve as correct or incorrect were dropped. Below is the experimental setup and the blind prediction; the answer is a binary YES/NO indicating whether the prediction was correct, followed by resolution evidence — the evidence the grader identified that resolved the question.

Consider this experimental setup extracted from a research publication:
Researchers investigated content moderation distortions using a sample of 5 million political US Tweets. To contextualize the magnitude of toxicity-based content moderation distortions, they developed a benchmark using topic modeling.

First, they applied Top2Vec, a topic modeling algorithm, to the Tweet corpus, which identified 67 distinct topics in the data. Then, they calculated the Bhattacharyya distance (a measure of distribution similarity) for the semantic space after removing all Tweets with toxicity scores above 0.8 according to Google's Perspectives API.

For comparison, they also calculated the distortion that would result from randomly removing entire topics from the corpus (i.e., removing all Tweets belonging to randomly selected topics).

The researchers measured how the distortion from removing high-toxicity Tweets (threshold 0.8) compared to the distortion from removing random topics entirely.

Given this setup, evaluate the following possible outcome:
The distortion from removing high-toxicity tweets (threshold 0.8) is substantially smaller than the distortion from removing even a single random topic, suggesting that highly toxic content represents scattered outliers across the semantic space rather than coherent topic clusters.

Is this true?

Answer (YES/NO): NO